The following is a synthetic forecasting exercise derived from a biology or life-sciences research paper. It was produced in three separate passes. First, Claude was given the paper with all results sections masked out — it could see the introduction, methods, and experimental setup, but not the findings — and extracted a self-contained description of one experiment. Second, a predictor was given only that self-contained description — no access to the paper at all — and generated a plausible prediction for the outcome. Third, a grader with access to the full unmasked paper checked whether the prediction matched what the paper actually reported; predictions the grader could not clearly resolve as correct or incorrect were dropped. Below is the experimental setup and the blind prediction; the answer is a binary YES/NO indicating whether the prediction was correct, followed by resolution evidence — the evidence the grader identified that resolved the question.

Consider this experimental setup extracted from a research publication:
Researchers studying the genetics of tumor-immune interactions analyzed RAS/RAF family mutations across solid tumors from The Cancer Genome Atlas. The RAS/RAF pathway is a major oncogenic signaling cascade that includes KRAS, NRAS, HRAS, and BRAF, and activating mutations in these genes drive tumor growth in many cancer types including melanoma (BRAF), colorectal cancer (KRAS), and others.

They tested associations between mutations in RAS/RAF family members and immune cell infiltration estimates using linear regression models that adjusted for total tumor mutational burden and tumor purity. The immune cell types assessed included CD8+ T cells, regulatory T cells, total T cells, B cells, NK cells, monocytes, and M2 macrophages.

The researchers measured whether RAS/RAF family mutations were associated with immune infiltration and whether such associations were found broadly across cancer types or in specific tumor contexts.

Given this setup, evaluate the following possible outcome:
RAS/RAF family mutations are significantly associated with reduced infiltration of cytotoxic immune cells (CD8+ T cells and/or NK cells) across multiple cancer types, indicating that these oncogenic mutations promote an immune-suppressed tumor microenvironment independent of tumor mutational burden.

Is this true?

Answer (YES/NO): NO